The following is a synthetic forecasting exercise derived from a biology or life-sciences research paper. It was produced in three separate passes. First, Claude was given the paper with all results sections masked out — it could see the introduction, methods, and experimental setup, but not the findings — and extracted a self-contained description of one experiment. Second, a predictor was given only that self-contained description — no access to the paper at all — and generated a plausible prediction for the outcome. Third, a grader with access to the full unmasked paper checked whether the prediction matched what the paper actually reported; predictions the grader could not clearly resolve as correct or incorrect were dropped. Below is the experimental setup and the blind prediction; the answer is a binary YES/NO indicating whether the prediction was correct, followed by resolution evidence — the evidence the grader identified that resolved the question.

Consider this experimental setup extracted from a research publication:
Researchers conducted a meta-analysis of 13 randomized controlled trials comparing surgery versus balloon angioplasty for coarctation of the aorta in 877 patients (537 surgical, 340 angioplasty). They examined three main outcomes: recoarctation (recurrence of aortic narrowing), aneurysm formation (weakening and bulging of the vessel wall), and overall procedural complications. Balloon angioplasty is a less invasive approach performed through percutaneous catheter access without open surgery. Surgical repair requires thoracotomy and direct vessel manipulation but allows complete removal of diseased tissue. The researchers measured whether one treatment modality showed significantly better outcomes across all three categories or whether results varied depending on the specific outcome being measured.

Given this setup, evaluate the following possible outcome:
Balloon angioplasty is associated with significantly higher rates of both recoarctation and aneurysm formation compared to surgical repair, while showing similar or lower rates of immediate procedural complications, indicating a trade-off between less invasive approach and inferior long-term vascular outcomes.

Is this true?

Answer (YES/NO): YES